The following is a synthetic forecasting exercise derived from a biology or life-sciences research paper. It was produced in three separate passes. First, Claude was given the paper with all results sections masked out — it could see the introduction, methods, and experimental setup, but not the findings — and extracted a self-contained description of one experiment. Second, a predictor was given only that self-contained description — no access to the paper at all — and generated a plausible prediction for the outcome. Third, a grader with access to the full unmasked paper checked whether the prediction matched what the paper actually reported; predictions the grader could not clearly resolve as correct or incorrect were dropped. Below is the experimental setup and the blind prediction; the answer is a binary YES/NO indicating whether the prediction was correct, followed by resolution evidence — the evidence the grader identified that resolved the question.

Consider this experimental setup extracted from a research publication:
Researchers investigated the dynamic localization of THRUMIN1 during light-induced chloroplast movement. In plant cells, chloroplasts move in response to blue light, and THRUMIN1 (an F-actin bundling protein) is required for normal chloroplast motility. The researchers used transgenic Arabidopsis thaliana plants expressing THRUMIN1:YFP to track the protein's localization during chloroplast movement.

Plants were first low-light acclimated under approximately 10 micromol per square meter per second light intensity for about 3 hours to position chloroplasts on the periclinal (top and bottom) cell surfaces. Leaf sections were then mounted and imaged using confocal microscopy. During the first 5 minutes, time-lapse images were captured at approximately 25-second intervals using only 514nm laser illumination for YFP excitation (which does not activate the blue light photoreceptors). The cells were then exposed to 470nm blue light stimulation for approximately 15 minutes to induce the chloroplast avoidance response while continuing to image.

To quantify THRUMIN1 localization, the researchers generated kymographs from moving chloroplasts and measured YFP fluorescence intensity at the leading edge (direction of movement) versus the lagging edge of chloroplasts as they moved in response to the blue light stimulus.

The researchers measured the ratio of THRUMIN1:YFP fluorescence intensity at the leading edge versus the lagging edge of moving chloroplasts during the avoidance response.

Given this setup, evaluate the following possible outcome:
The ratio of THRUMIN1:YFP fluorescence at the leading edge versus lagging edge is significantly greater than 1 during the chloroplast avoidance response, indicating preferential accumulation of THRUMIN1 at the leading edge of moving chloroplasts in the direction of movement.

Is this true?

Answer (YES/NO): YES